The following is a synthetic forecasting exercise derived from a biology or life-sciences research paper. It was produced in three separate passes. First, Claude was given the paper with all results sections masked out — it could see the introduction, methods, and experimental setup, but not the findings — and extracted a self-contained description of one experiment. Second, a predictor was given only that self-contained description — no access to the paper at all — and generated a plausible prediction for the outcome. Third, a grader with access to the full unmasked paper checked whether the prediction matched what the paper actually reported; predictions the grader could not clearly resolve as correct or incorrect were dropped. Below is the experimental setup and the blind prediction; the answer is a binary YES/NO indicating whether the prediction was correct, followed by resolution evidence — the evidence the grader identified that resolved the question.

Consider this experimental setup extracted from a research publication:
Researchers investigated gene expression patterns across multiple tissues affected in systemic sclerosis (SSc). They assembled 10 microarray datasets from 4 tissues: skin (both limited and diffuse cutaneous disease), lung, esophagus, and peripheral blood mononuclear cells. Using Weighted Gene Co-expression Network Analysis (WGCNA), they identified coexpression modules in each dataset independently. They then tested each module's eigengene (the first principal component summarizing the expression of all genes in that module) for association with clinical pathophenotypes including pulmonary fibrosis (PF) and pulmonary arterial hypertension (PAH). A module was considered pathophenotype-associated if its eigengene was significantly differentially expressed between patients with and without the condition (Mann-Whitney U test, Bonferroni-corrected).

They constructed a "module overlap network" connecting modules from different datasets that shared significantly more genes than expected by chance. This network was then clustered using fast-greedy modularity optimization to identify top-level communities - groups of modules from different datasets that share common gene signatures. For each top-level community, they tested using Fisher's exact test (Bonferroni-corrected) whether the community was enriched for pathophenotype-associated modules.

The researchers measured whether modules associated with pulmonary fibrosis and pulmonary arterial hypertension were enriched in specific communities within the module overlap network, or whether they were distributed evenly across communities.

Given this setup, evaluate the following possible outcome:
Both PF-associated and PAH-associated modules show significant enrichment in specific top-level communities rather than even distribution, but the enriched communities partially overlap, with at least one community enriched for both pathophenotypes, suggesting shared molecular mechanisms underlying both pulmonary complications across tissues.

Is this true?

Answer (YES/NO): YES